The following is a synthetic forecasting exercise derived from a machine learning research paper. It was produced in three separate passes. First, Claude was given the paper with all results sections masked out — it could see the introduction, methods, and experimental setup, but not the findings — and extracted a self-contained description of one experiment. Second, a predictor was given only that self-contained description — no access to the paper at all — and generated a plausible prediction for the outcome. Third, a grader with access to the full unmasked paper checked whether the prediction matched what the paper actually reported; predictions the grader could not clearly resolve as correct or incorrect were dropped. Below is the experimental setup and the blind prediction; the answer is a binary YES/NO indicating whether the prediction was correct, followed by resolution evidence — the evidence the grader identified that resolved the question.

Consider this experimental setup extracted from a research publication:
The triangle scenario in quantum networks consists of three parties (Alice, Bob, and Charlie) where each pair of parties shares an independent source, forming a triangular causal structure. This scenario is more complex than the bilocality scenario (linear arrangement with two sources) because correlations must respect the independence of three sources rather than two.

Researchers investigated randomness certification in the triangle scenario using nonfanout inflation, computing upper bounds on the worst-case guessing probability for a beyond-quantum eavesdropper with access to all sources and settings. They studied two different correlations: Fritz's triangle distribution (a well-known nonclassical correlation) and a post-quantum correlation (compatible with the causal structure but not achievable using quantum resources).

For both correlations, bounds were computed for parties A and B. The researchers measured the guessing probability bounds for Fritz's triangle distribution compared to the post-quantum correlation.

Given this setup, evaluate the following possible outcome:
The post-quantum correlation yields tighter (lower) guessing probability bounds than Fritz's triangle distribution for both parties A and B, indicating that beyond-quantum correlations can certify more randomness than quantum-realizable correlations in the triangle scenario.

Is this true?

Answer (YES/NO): YES